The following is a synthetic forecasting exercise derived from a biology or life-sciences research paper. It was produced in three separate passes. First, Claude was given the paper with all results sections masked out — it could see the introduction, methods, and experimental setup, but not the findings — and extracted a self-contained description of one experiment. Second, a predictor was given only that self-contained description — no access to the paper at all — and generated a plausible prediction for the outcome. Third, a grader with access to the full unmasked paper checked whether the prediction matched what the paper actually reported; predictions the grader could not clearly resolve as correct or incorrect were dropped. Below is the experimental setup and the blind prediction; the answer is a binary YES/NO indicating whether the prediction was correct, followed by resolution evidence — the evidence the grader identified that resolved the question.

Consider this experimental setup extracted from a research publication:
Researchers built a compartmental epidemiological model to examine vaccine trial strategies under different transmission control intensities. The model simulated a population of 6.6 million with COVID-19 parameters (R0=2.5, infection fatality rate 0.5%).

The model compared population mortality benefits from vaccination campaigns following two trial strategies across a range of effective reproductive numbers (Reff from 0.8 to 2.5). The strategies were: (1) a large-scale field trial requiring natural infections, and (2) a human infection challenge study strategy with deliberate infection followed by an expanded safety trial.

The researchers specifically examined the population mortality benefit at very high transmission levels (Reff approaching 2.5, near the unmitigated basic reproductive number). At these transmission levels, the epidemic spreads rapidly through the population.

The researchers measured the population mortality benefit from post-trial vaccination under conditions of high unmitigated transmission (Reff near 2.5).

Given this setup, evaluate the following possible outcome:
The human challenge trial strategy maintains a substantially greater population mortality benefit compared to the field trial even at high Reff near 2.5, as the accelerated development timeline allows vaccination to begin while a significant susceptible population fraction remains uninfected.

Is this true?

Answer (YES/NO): NO